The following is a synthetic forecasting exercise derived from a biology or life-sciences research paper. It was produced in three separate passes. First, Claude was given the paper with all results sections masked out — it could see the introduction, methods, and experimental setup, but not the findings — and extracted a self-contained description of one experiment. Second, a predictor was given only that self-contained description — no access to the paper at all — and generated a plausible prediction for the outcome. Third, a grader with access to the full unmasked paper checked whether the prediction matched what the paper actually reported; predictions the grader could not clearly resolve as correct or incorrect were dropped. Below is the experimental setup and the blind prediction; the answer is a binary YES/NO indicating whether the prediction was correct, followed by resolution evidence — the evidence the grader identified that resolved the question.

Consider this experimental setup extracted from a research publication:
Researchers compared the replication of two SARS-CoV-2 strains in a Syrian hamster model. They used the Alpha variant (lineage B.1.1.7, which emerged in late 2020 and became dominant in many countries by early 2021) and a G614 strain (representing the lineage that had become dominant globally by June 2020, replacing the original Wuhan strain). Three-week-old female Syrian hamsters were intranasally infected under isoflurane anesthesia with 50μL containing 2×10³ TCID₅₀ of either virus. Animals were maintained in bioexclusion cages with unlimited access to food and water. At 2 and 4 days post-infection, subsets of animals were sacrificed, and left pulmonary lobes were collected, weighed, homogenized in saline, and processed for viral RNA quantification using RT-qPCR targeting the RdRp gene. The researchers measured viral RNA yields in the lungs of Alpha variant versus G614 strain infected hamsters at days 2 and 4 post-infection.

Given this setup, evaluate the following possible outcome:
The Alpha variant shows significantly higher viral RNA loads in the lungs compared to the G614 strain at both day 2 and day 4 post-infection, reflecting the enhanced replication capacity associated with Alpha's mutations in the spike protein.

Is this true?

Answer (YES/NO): NO